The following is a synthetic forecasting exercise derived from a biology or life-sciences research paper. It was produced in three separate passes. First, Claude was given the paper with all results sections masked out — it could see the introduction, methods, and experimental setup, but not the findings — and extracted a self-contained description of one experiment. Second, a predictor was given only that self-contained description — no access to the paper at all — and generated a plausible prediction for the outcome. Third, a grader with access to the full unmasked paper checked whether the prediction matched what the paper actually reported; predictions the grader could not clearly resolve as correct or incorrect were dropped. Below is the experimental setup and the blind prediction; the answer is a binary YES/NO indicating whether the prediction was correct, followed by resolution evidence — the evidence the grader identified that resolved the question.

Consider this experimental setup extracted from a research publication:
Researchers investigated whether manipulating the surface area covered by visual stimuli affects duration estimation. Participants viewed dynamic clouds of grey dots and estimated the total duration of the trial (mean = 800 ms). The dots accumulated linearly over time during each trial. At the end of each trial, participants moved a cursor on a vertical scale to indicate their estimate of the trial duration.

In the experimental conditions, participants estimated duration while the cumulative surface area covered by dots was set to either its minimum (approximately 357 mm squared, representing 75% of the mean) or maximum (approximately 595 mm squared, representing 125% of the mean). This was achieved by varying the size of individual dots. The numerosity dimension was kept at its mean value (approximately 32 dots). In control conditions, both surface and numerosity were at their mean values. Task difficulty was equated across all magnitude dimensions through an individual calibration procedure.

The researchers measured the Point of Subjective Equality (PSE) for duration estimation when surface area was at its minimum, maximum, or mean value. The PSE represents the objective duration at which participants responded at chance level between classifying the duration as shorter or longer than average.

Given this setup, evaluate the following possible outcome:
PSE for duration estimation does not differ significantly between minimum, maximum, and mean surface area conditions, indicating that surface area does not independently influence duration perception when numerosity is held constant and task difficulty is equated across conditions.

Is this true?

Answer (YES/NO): YES